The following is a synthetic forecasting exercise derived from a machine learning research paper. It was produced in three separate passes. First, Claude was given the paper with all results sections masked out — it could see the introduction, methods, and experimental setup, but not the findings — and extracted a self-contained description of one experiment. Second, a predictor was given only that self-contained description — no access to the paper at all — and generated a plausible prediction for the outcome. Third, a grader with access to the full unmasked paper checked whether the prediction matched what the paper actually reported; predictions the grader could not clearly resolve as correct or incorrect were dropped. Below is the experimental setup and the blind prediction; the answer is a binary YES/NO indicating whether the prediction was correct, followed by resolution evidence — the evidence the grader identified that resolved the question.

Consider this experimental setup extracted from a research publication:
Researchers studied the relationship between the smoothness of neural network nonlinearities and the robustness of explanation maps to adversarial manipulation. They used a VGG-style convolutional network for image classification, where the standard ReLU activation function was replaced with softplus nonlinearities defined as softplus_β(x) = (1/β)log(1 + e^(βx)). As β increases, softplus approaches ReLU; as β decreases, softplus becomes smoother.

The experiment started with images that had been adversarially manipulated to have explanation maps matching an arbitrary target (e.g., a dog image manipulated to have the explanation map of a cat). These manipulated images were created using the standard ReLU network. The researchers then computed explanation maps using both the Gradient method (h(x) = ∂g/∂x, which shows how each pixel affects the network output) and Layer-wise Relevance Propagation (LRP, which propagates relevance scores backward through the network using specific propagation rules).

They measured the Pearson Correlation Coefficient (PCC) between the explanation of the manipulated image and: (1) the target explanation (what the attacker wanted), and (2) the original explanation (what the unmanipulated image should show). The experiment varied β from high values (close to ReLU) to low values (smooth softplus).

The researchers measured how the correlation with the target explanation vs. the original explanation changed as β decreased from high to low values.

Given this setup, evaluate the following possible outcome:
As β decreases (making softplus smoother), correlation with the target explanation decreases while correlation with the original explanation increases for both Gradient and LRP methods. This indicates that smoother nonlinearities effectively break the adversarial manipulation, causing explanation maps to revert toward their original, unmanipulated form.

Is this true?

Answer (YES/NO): YES